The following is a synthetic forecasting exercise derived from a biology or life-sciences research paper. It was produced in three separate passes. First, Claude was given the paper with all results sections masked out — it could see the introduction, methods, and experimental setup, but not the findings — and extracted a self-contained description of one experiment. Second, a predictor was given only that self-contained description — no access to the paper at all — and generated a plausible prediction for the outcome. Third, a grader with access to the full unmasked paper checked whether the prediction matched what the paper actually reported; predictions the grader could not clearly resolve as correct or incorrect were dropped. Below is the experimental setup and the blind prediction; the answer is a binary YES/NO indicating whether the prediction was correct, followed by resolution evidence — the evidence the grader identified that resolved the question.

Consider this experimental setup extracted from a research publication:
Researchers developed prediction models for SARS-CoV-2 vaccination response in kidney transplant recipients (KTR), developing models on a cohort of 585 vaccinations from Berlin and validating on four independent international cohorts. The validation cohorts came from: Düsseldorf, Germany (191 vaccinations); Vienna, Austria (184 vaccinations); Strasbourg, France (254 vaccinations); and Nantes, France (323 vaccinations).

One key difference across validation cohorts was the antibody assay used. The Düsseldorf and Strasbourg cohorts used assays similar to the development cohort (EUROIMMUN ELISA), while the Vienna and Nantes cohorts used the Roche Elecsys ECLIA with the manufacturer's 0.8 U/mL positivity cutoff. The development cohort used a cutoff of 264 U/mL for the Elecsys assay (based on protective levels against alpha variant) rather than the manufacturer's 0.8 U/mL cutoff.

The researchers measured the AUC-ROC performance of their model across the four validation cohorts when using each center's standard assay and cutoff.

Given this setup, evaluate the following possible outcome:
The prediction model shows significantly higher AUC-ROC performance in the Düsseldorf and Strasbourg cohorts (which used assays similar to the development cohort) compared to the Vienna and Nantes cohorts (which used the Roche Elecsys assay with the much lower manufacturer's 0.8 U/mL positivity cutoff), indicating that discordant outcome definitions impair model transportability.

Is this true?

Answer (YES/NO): YES